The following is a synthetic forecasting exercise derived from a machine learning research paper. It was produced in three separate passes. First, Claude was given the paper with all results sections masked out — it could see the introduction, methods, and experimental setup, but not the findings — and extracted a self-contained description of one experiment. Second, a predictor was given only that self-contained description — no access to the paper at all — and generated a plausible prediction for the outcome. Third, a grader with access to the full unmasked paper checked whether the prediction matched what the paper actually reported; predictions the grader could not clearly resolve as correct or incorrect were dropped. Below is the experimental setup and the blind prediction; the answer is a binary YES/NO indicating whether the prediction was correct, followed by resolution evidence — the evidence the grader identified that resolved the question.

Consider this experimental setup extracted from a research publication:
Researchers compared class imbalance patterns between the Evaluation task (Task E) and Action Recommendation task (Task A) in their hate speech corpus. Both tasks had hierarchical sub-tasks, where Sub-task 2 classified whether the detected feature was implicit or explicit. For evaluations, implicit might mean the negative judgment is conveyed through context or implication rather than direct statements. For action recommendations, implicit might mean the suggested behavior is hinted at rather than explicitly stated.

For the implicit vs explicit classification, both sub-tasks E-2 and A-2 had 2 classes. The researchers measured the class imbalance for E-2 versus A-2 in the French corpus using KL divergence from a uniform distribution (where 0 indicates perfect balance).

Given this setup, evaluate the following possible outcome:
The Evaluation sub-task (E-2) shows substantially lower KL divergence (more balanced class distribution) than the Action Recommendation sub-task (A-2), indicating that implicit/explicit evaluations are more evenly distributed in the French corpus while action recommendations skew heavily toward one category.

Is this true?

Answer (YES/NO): NO